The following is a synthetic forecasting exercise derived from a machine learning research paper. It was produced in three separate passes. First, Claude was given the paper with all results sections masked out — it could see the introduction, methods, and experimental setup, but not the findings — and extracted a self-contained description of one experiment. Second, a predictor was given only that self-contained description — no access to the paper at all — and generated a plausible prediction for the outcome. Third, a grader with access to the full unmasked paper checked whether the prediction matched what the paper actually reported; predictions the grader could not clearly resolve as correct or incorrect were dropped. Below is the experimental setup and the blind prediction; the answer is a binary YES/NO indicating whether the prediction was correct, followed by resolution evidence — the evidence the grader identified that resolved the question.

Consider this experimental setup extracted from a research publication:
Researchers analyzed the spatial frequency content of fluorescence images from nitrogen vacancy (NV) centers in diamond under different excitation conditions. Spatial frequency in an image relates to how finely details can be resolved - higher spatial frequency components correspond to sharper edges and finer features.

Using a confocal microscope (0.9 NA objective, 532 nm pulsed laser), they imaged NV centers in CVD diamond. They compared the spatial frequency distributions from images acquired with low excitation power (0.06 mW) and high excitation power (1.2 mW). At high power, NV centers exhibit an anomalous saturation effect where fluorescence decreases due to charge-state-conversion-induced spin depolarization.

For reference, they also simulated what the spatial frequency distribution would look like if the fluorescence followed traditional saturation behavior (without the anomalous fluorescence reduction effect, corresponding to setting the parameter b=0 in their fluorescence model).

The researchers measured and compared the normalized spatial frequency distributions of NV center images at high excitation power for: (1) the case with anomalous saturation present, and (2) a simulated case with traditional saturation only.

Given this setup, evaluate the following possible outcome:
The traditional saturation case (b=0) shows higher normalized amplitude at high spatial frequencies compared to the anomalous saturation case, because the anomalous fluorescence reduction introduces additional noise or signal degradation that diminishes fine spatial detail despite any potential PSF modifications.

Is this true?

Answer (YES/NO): NO